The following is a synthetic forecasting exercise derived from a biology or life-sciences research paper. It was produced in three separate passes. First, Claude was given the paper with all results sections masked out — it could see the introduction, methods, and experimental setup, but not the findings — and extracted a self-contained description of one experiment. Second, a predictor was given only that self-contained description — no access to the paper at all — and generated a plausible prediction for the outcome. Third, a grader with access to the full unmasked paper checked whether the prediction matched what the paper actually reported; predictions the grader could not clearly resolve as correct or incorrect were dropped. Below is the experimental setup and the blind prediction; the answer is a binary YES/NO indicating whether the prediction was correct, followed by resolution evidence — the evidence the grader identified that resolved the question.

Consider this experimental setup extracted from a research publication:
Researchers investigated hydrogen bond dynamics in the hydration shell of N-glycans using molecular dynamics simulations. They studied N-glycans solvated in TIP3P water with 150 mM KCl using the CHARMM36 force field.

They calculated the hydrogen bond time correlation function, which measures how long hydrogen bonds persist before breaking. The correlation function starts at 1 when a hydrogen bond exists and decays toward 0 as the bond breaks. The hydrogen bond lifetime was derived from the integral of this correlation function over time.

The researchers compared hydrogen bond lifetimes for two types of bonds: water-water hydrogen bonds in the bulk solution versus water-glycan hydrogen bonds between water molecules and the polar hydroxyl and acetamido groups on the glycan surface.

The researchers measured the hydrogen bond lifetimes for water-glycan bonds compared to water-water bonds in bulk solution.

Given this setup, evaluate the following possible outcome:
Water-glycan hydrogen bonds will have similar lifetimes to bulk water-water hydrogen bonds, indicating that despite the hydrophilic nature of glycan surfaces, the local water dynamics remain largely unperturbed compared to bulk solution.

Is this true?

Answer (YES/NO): NO